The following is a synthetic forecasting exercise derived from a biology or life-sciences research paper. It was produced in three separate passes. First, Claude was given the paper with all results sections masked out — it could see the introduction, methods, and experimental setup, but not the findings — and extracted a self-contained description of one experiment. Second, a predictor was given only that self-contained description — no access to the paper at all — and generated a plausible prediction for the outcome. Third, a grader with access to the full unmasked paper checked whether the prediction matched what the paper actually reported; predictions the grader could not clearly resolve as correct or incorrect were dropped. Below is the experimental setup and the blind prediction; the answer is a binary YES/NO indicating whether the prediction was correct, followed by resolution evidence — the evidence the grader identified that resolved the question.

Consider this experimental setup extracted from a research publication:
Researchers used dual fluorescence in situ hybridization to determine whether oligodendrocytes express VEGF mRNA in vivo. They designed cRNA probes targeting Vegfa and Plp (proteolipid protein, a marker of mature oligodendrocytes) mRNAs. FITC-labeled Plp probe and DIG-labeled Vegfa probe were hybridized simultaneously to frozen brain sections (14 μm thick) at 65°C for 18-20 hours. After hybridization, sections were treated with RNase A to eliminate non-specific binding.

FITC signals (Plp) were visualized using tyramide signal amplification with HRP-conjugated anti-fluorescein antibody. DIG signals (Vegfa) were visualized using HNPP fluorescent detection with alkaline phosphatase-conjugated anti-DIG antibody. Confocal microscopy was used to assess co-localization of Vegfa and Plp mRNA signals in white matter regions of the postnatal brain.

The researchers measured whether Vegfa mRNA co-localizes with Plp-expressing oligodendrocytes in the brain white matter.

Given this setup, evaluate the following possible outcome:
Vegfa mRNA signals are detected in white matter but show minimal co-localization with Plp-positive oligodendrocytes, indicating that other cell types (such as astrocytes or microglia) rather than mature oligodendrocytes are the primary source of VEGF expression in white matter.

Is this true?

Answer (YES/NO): NO